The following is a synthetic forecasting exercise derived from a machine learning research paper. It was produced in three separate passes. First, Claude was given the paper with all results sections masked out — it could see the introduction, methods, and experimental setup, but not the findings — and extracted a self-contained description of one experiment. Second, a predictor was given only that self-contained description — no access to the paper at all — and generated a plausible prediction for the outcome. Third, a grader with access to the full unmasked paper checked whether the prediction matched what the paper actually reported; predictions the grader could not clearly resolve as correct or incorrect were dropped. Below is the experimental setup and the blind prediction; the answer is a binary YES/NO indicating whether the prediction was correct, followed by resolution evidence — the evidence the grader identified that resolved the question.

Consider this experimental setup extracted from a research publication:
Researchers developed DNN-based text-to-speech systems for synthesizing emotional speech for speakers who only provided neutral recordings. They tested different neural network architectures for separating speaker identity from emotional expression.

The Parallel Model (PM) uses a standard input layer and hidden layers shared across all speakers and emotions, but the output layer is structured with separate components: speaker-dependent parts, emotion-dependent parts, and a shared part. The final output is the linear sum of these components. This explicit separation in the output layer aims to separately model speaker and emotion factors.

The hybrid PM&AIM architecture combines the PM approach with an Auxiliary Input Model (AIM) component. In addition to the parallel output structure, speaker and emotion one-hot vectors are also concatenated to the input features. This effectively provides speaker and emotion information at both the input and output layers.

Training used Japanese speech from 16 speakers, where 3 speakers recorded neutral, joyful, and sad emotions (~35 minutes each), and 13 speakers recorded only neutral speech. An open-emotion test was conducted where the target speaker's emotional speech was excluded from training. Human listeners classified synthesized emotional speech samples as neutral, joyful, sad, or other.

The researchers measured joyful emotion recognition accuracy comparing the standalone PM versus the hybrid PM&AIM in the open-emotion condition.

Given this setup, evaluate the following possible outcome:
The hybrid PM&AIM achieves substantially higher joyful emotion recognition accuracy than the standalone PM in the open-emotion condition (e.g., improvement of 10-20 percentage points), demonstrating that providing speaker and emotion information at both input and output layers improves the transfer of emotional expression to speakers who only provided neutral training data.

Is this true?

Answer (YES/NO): NO